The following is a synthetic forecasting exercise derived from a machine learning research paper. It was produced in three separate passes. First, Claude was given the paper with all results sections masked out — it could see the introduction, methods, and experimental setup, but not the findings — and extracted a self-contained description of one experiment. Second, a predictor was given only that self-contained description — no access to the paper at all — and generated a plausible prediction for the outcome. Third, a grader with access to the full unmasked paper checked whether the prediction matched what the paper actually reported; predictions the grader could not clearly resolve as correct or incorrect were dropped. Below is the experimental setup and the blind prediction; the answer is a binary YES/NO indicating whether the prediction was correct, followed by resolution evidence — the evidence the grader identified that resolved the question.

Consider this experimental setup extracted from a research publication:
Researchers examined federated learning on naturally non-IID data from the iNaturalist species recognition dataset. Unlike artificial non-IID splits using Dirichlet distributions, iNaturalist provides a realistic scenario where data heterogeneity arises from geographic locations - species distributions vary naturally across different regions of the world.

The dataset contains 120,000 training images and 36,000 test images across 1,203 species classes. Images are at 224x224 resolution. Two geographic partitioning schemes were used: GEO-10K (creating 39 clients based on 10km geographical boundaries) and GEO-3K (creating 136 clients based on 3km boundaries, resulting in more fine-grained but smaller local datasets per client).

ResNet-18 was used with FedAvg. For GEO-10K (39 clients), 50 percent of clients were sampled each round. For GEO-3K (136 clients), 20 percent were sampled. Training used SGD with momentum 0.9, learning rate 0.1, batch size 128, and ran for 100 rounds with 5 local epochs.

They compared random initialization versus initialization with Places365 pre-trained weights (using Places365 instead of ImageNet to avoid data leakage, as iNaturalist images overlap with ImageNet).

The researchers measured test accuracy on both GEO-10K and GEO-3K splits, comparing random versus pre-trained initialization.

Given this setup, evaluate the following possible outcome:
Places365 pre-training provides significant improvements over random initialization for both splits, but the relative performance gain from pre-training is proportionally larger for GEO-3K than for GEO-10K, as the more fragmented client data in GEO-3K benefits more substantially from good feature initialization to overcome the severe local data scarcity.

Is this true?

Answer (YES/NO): YES